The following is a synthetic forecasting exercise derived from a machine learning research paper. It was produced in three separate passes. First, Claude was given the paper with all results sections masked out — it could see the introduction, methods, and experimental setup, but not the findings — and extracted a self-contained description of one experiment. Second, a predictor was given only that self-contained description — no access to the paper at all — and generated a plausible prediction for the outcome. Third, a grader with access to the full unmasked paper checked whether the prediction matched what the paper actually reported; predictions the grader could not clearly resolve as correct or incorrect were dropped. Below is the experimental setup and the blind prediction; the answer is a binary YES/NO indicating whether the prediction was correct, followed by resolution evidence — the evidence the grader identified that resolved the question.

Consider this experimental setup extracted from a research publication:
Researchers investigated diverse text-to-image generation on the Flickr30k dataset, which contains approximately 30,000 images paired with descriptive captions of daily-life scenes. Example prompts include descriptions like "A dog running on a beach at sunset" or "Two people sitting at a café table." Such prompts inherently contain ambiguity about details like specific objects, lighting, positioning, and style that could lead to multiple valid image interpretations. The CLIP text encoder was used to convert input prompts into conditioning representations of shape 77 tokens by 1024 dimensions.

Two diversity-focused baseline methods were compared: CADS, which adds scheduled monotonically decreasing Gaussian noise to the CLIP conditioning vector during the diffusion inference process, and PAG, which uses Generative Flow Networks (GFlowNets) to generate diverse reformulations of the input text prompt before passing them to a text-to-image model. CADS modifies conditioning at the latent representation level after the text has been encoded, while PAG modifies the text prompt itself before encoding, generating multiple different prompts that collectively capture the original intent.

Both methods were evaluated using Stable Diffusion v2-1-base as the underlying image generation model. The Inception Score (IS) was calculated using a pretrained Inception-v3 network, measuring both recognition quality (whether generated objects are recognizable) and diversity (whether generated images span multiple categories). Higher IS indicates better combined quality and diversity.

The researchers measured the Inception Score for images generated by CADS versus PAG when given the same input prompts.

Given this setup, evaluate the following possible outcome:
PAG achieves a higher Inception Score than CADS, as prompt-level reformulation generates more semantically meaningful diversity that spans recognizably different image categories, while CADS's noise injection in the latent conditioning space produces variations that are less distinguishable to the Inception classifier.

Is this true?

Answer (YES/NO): YES